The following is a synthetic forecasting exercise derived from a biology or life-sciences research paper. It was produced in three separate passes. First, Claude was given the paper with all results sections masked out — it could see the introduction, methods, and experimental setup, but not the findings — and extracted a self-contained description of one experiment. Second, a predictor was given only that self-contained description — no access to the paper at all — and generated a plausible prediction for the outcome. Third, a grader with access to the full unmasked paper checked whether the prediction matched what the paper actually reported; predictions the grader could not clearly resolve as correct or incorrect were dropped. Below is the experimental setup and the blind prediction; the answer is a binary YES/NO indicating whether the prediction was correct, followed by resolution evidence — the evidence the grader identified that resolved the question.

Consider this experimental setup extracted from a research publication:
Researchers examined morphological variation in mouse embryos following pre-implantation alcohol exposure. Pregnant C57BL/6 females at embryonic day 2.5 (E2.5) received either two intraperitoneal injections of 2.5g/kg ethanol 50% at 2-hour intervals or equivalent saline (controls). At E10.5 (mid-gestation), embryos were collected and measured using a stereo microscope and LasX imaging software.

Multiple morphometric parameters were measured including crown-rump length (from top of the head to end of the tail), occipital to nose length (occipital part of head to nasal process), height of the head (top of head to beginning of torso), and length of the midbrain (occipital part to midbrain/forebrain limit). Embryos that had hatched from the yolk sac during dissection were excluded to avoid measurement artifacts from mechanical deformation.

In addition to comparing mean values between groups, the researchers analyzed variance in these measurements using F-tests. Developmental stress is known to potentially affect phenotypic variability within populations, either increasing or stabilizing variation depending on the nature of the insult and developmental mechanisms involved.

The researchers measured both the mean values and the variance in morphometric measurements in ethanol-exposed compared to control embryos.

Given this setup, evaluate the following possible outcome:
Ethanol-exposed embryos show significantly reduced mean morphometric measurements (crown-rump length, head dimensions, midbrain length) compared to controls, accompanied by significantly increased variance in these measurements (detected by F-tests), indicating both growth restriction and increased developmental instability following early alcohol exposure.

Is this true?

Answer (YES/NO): NO